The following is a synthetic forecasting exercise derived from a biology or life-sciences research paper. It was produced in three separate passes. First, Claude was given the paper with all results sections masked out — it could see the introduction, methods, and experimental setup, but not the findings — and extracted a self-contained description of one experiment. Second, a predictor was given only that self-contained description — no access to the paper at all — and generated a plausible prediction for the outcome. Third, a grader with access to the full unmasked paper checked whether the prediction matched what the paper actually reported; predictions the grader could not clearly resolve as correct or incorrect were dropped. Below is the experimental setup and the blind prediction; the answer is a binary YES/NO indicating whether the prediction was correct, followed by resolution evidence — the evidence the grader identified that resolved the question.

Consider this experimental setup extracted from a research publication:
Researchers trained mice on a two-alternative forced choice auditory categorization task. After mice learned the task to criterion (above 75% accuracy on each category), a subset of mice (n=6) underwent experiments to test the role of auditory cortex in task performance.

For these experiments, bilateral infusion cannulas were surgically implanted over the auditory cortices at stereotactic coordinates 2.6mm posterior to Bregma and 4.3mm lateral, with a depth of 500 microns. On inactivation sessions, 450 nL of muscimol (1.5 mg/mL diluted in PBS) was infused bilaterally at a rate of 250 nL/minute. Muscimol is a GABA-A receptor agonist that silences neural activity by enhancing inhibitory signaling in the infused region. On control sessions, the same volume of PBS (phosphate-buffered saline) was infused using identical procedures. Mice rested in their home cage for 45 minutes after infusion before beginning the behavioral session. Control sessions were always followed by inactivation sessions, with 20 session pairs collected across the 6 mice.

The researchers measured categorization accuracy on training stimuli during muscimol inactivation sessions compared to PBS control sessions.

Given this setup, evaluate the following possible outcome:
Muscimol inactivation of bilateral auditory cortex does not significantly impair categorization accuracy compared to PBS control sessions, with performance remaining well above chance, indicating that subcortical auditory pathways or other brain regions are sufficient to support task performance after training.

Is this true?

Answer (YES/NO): NO